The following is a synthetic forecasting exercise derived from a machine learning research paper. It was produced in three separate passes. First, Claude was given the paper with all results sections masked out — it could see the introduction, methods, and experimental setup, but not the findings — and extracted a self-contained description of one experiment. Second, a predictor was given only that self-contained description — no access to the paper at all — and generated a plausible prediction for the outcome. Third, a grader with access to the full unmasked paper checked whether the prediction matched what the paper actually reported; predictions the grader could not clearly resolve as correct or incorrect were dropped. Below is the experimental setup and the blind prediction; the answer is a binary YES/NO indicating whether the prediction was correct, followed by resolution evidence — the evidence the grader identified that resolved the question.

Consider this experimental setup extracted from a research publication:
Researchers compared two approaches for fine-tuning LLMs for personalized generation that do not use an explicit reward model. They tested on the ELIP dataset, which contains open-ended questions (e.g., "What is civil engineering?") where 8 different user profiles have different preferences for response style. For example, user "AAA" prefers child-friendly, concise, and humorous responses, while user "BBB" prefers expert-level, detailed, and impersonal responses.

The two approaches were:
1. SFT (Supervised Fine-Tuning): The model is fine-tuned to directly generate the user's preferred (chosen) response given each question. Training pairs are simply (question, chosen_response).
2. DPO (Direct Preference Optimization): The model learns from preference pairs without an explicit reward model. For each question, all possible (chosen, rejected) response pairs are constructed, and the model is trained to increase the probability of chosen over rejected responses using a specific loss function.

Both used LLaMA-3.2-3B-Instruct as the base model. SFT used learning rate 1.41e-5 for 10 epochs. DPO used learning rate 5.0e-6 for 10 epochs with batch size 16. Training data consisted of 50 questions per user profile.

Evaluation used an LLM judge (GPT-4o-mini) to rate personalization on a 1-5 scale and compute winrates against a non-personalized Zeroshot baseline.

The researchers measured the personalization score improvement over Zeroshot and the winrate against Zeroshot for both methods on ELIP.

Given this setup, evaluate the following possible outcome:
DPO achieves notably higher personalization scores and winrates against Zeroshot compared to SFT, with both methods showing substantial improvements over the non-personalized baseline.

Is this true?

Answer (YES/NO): YES